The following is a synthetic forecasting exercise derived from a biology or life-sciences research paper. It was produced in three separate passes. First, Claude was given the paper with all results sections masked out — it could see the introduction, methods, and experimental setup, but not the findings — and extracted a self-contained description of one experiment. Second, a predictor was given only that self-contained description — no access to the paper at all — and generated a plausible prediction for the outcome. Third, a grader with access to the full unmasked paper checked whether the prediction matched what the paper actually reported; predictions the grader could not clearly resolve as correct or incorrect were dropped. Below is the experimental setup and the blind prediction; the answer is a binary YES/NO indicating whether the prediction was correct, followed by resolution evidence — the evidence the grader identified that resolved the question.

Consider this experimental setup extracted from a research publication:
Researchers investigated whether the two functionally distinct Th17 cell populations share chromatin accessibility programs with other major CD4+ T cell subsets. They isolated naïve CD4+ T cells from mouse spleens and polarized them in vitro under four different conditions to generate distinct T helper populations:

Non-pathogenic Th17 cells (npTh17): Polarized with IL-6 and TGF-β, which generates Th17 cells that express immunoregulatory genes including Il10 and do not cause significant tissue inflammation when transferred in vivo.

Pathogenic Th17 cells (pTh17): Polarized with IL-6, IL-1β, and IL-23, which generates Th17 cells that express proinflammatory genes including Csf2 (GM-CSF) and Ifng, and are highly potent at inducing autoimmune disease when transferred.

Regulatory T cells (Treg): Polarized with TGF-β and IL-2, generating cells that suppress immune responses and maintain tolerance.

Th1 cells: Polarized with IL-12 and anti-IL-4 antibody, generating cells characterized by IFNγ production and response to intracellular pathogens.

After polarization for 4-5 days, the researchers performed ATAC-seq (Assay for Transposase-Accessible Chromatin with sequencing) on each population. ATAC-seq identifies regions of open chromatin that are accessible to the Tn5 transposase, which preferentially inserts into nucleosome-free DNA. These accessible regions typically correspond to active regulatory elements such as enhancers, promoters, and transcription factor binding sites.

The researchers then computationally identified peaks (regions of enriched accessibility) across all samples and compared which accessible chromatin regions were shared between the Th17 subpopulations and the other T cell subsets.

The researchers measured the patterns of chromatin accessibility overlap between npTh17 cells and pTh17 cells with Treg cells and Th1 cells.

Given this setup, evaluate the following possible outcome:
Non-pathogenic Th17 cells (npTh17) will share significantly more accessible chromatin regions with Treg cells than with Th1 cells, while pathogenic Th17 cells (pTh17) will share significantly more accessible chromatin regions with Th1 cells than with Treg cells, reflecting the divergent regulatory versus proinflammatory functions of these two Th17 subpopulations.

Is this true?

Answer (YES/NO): YES